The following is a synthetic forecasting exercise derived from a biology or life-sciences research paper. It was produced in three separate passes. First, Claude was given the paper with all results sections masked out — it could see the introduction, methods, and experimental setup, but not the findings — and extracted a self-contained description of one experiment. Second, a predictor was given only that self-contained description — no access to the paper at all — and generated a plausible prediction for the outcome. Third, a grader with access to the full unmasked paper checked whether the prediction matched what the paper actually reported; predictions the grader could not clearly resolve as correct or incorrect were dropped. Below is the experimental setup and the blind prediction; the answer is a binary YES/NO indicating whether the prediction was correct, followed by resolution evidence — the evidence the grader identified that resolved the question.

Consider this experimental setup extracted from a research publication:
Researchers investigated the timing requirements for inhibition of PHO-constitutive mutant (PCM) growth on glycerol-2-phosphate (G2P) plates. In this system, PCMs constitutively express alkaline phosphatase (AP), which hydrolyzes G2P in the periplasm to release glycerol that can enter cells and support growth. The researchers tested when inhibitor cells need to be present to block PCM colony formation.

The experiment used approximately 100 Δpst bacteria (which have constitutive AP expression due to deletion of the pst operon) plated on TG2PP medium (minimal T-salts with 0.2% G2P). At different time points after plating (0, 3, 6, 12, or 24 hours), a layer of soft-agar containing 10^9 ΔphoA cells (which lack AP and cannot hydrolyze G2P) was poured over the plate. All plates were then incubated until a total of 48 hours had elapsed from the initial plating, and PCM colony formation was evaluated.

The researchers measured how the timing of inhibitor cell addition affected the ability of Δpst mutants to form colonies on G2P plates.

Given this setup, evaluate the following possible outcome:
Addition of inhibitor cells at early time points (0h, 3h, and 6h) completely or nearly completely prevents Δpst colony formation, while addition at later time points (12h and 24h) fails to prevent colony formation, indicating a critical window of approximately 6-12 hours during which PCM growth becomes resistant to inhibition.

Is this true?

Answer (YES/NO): NO